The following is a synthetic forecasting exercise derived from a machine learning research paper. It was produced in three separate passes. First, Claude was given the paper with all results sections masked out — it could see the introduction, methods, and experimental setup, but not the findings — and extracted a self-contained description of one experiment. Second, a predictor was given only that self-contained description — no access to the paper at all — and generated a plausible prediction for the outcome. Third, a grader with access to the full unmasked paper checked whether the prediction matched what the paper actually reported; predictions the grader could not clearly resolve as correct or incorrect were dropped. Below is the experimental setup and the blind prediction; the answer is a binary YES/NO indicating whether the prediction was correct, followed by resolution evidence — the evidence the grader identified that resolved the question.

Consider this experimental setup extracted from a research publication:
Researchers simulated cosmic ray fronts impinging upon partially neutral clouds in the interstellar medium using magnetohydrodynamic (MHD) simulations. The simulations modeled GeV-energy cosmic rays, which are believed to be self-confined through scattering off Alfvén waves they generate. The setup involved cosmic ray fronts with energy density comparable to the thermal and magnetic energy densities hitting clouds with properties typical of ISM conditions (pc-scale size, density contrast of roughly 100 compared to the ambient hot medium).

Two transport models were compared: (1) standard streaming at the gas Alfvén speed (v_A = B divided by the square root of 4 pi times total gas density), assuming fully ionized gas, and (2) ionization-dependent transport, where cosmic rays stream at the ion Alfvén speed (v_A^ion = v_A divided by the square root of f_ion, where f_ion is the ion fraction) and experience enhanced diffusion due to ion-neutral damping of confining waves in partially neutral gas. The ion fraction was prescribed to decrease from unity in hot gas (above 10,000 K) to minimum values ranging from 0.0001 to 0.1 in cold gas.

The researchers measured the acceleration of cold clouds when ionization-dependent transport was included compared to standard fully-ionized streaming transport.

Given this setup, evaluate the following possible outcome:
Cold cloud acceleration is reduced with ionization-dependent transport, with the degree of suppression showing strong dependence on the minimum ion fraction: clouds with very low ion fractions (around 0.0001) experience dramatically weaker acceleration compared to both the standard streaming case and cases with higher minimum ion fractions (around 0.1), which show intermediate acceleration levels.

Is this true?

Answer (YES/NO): NO